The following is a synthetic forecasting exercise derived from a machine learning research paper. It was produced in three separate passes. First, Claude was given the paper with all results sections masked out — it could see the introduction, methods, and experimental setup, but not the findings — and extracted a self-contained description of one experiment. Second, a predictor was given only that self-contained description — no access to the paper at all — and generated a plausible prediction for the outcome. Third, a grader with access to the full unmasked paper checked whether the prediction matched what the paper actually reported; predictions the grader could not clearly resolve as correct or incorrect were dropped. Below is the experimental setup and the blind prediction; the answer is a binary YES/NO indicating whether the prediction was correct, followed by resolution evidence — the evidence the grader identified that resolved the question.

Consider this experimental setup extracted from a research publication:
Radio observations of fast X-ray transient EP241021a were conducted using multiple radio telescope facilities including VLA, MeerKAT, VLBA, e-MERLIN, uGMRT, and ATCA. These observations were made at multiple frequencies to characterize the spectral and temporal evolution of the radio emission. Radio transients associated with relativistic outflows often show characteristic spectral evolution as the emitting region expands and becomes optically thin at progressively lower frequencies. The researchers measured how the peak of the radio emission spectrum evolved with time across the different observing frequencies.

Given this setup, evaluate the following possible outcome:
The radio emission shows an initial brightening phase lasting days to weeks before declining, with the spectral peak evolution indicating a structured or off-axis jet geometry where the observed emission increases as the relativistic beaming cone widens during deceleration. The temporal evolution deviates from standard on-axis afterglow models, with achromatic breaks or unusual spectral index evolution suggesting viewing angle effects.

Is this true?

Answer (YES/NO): NO